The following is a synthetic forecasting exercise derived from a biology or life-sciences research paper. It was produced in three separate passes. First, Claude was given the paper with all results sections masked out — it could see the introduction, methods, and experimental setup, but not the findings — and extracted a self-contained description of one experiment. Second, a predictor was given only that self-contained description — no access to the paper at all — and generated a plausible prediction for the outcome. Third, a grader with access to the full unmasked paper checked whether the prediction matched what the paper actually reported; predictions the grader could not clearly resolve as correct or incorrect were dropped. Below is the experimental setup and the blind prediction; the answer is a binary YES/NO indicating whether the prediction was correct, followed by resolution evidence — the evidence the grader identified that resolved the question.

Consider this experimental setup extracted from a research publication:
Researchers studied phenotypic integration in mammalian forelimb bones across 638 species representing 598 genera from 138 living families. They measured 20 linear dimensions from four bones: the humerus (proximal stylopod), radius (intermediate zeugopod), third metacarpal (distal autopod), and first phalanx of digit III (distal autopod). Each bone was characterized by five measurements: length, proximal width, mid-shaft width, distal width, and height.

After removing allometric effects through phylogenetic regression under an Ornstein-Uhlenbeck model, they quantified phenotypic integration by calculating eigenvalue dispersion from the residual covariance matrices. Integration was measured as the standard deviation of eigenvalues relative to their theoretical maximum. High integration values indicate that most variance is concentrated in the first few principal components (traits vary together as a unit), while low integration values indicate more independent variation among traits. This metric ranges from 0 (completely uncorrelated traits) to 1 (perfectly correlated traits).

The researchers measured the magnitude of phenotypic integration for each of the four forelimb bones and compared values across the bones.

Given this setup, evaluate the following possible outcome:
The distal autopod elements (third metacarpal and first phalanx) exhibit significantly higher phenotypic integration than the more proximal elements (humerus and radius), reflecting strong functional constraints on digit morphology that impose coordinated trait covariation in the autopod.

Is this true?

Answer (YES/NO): YES